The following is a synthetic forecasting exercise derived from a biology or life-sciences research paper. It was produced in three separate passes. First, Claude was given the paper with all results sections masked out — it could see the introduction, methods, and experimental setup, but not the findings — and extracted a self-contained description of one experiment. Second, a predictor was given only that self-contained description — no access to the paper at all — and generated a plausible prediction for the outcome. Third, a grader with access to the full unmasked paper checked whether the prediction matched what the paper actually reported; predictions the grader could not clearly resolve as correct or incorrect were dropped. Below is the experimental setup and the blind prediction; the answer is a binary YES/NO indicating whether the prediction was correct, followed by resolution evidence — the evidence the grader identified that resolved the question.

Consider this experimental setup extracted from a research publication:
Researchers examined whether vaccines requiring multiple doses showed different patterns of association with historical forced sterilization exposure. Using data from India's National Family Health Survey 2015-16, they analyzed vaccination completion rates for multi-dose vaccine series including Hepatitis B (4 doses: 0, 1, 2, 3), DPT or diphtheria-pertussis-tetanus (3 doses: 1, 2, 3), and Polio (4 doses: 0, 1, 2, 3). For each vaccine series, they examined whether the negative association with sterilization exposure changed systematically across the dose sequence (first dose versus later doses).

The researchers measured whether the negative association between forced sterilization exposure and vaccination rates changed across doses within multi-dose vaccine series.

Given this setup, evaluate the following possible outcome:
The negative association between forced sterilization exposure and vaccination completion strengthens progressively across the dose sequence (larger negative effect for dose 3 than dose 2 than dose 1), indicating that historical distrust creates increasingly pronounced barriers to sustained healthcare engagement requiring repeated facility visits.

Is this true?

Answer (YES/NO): YES